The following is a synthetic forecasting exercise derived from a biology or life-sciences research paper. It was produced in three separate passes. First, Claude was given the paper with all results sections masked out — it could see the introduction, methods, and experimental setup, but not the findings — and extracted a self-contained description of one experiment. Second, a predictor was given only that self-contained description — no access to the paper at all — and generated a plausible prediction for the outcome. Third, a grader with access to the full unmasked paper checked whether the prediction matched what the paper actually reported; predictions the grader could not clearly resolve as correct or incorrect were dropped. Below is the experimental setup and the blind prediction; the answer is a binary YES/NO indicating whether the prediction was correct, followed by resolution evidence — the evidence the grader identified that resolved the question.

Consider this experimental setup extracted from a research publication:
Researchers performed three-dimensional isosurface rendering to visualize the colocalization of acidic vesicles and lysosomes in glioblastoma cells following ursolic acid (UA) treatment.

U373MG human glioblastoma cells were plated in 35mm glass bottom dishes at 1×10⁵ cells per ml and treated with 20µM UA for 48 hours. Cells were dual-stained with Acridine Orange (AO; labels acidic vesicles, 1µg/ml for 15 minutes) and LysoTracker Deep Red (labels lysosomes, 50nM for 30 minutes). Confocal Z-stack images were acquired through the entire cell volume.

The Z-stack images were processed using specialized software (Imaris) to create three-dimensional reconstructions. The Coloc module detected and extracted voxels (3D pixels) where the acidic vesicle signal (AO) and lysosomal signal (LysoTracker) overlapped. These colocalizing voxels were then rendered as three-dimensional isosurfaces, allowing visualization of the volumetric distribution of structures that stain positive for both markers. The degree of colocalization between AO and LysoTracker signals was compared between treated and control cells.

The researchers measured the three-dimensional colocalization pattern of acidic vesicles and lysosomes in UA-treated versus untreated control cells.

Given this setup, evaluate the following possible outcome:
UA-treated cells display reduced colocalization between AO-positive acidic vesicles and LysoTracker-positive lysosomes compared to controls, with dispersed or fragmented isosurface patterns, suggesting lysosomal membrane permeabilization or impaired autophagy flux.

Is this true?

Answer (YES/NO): NO